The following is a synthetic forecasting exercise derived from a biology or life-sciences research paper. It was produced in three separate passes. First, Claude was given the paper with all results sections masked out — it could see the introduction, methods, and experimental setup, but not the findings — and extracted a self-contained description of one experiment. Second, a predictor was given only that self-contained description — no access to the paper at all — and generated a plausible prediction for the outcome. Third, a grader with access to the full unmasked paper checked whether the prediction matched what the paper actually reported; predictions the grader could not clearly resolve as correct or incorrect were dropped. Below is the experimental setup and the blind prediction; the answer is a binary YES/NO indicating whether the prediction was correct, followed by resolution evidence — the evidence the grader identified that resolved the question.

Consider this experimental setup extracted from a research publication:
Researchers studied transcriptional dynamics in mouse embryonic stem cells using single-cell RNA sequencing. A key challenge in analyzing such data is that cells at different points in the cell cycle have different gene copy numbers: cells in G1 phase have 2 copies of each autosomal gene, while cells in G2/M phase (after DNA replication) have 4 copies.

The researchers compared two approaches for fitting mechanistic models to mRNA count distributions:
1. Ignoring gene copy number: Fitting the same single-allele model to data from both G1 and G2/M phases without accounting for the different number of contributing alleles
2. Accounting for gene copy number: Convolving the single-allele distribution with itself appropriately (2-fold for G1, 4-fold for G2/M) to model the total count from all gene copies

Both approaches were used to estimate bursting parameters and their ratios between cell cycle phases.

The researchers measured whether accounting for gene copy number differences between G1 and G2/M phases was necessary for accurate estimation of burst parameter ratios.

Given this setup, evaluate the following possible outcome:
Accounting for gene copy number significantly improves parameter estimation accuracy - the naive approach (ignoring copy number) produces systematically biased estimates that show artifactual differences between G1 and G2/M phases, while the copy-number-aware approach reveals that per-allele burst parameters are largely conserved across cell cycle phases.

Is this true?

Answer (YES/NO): NO